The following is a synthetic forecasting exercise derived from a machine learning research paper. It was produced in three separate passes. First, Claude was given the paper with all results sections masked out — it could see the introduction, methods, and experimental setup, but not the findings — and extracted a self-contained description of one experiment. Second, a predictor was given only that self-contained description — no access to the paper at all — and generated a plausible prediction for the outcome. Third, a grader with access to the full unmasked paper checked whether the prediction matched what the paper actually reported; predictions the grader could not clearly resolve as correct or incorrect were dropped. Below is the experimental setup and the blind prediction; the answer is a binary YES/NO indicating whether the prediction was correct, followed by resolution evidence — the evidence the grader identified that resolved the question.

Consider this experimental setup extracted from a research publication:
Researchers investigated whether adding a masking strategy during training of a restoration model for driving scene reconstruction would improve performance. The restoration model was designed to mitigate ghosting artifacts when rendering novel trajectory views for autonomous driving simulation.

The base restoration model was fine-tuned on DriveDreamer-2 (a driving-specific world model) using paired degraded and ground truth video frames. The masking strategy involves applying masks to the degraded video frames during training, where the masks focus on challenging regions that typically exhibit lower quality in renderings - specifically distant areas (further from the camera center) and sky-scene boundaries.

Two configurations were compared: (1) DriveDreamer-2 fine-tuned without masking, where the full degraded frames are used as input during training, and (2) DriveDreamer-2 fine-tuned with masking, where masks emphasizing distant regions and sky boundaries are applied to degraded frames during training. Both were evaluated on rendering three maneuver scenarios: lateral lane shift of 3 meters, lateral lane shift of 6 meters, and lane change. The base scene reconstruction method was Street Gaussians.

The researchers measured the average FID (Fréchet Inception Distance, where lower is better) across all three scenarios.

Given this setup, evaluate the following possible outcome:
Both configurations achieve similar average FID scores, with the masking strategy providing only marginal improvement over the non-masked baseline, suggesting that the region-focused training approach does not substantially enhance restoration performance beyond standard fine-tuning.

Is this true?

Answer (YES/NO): NO